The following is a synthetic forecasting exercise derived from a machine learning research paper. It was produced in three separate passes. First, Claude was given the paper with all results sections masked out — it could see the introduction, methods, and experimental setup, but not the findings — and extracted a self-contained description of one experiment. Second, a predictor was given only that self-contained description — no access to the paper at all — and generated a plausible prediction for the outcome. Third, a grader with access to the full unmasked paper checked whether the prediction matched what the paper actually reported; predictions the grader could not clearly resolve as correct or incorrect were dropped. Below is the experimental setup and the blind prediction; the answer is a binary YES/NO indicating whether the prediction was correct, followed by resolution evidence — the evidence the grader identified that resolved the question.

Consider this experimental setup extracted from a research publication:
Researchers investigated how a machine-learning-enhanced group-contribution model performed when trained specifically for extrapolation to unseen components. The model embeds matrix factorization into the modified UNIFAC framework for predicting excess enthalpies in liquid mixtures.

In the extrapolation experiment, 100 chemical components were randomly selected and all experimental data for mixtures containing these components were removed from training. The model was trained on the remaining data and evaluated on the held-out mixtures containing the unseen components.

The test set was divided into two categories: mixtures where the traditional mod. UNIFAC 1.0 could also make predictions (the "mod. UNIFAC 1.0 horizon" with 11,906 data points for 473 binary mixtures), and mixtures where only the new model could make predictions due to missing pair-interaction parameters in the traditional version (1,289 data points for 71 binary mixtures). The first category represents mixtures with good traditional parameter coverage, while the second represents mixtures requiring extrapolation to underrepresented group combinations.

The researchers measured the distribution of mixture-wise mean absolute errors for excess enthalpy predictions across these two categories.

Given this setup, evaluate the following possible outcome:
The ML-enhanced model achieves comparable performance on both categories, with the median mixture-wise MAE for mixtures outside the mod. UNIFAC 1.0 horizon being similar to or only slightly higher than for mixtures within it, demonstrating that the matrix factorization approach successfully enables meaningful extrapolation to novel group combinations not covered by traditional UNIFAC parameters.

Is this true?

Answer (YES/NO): YES